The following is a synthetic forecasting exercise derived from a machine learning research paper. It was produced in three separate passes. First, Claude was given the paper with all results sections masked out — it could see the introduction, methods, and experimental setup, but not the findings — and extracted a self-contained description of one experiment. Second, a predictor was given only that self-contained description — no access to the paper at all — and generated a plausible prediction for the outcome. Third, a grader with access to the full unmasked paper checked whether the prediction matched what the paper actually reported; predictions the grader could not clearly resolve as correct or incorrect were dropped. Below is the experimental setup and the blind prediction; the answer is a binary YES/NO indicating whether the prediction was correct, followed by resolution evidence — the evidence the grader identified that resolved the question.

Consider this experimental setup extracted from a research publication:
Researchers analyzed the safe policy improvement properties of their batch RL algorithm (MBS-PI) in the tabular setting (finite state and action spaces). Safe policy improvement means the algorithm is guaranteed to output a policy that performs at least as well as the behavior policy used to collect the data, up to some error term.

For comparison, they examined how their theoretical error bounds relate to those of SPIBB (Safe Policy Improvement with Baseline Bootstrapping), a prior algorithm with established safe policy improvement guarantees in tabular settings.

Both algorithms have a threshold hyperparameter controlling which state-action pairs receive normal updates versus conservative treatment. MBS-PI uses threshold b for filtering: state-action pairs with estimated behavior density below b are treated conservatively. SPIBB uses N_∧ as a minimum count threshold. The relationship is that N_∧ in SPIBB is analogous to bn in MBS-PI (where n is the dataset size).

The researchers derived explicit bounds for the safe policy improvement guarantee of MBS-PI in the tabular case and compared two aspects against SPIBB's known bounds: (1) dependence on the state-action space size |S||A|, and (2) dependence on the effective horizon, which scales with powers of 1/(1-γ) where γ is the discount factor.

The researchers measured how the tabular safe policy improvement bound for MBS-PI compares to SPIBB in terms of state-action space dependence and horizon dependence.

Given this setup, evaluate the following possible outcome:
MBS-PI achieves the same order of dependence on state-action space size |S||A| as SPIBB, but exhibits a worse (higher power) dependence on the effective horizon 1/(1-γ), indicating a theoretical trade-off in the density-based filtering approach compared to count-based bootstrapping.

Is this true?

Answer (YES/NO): YES